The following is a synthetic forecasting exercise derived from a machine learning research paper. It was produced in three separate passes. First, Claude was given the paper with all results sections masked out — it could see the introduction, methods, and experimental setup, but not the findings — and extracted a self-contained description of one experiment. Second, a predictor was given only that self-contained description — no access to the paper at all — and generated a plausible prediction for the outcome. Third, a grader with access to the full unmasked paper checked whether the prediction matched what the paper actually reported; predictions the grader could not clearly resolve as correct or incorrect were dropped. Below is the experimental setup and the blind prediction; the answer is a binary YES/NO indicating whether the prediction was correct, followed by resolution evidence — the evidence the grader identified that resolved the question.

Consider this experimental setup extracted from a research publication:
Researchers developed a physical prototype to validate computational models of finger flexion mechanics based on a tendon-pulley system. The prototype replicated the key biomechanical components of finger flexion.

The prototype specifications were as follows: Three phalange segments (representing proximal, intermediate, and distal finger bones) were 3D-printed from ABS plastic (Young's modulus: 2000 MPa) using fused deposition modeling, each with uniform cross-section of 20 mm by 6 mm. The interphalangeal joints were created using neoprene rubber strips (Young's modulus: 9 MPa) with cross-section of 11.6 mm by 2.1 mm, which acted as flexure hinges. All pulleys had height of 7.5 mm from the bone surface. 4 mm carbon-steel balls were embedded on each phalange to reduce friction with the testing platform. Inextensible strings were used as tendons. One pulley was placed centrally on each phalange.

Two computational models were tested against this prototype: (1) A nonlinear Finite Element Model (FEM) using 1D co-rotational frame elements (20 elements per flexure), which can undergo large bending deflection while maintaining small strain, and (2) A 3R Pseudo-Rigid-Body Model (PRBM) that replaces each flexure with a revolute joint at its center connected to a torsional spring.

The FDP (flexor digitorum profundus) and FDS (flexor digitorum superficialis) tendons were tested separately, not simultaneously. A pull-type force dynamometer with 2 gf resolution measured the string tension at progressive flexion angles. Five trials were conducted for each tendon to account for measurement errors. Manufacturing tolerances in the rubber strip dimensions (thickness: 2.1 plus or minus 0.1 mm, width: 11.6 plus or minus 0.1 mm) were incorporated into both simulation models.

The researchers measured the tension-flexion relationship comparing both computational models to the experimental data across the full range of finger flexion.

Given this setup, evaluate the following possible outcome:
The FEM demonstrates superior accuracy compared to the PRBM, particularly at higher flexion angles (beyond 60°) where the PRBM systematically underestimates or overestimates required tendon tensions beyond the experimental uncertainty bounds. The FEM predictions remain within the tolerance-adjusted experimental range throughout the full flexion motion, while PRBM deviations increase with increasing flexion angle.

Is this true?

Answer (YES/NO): NO